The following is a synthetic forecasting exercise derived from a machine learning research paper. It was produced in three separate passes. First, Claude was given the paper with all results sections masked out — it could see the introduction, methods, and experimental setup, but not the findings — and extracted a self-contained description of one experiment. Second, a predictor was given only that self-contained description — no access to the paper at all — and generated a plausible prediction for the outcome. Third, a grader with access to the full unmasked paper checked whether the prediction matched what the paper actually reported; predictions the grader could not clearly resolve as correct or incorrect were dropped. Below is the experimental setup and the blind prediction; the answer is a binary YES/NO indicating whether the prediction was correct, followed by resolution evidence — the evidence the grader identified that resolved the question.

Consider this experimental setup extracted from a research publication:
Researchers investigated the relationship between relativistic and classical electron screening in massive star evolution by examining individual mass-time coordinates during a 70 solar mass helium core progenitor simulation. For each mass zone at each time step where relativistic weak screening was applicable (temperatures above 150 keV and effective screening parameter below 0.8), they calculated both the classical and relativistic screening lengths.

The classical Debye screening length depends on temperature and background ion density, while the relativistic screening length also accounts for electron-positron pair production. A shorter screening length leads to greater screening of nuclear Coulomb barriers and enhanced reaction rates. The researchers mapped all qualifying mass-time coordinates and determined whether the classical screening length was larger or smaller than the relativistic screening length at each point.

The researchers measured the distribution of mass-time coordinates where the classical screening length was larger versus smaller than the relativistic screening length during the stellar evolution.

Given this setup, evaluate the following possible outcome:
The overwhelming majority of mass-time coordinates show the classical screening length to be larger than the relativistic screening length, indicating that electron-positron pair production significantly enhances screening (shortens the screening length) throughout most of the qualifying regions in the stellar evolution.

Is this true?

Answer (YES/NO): YES